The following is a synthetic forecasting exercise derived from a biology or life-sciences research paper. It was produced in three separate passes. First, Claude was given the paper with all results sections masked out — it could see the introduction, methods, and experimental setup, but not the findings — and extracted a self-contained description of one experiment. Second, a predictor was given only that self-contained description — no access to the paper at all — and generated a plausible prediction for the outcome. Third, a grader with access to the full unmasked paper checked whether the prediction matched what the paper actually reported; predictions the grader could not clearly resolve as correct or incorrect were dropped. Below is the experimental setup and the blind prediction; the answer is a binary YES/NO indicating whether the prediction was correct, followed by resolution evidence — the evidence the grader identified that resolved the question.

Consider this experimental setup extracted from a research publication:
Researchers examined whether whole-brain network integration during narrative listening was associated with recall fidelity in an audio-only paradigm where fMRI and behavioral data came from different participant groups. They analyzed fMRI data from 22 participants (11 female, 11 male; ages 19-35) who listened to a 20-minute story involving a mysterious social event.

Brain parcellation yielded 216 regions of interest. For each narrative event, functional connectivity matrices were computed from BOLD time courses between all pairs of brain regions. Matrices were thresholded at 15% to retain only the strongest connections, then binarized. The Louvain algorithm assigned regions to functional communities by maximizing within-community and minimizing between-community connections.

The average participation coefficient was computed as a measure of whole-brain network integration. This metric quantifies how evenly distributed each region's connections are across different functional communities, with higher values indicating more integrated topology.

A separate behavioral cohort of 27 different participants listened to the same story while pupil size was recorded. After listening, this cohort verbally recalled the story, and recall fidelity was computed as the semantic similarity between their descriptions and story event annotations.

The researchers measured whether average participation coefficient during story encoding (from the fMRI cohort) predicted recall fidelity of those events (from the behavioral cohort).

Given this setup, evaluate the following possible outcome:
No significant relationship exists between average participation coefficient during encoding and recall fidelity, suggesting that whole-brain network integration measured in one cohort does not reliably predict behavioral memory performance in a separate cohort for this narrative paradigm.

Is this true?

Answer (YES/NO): NO